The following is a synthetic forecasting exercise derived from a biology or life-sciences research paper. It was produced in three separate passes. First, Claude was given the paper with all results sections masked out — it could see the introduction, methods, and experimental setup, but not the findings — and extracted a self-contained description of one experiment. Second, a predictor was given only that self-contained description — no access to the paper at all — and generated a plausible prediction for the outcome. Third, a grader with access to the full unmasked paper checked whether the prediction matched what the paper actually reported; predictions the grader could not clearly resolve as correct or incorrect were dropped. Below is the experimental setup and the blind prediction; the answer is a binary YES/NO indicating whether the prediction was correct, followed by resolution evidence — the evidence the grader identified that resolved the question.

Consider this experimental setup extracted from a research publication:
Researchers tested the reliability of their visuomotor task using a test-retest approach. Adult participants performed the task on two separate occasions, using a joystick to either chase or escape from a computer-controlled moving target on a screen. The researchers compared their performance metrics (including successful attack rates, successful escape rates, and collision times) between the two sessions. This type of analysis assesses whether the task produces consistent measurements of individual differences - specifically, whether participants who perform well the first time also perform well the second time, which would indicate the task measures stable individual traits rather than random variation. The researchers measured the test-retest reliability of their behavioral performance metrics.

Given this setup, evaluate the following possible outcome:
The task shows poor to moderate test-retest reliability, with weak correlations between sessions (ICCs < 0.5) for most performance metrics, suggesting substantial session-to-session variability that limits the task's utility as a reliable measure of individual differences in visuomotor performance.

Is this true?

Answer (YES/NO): NO